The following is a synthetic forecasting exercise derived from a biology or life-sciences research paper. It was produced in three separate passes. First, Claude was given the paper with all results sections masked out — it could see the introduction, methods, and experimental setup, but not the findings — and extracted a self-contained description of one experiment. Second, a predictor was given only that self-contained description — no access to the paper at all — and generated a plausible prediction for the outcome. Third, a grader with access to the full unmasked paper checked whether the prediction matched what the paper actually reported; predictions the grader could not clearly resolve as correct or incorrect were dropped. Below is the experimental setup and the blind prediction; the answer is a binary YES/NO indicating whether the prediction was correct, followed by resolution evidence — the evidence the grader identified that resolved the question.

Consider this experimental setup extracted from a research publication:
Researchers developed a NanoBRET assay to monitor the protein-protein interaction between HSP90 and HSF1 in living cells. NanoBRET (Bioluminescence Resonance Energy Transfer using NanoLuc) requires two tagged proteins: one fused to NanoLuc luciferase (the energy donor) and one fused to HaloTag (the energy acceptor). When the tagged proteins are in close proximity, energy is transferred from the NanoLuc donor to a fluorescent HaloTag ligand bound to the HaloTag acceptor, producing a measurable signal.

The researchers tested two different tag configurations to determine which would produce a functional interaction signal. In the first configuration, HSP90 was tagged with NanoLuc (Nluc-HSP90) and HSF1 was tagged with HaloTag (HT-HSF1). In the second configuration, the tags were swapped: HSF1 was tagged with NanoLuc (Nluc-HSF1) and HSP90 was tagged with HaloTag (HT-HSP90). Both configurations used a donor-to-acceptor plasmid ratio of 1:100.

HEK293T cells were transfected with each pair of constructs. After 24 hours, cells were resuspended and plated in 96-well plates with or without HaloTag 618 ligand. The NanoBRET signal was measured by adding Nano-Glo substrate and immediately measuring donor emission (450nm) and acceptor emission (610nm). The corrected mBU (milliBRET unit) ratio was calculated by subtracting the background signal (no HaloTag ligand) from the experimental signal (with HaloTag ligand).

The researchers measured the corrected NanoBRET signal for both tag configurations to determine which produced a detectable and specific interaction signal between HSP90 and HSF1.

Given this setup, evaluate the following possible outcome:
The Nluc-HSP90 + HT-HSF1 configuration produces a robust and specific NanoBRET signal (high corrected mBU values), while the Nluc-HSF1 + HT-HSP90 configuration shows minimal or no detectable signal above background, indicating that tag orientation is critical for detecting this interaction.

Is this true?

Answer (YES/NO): NO